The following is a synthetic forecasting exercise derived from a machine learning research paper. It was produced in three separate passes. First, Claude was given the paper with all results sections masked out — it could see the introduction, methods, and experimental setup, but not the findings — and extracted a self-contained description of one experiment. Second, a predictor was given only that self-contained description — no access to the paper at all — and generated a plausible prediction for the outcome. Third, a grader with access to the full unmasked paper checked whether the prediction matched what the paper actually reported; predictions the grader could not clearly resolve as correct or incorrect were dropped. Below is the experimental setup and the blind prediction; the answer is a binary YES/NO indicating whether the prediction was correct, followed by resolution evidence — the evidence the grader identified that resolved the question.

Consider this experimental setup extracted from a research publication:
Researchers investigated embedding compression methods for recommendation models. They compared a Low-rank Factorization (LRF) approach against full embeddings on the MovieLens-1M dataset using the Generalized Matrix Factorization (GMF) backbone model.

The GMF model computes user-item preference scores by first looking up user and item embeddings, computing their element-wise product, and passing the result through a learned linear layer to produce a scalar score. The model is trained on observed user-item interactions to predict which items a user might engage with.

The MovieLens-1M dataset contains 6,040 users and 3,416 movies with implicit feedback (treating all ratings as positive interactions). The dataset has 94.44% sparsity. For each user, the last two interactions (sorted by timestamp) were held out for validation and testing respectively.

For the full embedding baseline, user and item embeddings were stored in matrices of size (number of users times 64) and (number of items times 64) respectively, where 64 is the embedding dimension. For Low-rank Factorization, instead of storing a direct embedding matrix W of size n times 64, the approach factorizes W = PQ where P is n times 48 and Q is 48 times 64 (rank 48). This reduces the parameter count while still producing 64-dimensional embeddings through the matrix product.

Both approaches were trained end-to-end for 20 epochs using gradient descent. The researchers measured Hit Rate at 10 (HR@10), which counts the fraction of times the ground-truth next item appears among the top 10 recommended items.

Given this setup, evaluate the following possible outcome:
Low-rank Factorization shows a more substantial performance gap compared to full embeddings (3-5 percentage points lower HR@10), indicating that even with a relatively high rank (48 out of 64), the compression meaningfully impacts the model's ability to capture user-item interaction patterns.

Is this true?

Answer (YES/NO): NO